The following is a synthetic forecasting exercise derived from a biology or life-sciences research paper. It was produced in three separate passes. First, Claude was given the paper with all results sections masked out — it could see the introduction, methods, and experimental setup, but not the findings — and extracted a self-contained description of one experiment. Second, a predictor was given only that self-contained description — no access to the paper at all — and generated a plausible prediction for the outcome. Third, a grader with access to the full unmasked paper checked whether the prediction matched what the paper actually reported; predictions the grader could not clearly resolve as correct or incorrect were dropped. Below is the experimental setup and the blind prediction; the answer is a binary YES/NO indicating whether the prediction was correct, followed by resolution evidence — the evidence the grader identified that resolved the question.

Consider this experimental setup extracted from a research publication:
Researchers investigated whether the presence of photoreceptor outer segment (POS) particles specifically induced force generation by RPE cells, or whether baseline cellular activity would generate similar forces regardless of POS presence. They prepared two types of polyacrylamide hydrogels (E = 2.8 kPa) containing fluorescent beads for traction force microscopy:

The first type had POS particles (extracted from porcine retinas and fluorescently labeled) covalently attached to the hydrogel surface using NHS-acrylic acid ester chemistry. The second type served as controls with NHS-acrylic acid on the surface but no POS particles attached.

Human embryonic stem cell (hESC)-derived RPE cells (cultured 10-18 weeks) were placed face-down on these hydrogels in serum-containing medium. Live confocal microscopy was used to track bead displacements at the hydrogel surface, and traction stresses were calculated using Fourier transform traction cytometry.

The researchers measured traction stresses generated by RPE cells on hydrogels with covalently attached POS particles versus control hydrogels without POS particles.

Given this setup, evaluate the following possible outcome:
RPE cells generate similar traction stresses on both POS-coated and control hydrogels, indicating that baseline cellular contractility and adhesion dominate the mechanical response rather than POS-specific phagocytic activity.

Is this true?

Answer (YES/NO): NO